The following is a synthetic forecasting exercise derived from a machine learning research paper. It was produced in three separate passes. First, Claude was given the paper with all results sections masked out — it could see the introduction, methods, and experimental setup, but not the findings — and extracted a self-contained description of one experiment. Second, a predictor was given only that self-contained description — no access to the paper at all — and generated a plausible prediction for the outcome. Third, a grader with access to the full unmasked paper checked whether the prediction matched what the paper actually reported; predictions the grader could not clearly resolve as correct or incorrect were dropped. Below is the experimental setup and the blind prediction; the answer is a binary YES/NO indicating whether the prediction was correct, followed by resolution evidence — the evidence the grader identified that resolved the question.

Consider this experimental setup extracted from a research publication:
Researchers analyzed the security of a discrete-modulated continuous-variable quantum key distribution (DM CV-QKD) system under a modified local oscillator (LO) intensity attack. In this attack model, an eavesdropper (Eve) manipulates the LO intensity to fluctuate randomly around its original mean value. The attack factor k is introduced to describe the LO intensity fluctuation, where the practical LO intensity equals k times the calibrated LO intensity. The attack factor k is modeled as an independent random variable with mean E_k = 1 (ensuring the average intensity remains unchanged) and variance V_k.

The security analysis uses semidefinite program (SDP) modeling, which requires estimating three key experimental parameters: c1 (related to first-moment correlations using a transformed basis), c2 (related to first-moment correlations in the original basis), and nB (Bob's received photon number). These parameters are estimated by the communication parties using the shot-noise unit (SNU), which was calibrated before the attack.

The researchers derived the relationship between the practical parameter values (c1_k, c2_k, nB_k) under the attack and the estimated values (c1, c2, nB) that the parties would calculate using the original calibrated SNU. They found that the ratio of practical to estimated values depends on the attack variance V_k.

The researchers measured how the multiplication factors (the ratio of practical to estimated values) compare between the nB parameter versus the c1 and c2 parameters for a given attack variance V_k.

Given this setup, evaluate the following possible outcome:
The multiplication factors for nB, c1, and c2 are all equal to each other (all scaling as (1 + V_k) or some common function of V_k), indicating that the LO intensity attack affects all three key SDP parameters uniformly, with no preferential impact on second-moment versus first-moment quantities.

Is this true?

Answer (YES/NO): NO